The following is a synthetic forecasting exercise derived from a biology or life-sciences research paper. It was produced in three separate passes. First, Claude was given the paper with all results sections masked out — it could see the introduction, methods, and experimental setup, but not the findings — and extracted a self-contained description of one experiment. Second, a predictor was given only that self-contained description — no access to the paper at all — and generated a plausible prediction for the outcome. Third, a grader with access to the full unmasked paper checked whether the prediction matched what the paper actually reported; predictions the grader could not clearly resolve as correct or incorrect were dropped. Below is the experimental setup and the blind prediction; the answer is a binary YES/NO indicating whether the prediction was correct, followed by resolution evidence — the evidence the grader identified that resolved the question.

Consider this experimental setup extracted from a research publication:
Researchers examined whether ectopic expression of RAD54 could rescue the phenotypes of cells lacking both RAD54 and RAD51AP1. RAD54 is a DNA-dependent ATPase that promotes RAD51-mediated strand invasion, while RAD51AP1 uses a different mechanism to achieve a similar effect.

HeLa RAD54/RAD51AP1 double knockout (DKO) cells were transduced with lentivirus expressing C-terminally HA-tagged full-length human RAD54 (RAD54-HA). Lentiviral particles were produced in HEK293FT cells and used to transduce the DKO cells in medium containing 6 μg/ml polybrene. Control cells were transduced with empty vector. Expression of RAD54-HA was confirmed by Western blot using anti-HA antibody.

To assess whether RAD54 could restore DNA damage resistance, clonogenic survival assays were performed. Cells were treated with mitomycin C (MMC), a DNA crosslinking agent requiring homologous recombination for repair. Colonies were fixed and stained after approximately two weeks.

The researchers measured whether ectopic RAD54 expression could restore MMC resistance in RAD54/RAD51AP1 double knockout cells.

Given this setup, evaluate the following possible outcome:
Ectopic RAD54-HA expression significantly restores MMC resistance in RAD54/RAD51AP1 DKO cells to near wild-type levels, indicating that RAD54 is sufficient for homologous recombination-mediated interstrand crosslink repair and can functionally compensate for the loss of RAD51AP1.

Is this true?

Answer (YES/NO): NO